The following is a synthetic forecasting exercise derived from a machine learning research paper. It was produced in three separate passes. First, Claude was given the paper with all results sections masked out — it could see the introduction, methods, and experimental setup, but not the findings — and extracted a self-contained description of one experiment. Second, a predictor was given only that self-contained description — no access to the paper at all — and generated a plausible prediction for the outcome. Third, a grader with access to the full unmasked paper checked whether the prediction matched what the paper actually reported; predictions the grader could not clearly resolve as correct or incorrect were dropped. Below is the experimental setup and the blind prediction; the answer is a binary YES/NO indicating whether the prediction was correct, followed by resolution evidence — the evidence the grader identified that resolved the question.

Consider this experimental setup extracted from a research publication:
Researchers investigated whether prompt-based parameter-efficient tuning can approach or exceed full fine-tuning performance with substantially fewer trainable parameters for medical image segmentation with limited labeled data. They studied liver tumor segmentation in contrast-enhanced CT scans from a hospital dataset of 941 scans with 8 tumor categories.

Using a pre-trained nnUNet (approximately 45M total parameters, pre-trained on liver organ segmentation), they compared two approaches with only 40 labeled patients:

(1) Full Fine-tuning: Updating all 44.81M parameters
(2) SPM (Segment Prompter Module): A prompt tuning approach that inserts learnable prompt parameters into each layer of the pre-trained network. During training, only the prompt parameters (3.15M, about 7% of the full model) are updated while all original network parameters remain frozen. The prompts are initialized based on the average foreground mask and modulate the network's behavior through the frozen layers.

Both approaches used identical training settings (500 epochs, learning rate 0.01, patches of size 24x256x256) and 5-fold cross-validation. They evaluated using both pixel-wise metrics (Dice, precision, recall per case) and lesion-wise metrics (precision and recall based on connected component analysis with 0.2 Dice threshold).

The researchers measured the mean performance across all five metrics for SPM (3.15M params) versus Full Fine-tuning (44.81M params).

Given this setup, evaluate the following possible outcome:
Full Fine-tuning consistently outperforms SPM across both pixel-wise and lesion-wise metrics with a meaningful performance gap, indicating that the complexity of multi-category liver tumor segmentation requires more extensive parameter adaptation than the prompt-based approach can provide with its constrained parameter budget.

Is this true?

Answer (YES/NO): NO